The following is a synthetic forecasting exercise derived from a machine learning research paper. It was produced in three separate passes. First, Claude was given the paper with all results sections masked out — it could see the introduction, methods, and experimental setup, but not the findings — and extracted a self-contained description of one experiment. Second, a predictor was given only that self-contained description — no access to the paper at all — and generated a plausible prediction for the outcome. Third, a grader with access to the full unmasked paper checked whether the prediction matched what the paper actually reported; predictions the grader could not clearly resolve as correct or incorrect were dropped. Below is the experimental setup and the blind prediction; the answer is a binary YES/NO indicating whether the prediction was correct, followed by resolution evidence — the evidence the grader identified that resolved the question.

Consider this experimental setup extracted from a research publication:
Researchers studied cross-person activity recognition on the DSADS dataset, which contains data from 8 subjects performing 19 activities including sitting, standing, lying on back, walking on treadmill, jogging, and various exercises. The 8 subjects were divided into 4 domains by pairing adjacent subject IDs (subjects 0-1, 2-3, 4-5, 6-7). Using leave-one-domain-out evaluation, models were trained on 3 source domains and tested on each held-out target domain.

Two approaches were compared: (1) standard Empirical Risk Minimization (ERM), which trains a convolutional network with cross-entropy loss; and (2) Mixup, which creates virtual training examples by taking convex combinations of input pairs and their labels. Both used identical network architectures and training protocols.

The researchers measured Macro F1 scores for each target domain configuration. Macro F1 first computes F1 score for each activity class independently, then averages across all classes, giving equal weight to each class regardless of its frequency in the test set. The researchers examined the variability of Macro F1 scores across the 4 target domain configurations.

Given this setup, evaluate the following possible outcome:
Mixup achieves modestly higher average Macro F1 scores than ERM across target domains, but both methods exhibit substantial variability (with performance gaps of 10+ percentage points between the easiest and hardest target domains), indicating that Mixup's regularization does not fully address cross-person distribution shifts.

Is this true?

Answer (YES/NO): NO